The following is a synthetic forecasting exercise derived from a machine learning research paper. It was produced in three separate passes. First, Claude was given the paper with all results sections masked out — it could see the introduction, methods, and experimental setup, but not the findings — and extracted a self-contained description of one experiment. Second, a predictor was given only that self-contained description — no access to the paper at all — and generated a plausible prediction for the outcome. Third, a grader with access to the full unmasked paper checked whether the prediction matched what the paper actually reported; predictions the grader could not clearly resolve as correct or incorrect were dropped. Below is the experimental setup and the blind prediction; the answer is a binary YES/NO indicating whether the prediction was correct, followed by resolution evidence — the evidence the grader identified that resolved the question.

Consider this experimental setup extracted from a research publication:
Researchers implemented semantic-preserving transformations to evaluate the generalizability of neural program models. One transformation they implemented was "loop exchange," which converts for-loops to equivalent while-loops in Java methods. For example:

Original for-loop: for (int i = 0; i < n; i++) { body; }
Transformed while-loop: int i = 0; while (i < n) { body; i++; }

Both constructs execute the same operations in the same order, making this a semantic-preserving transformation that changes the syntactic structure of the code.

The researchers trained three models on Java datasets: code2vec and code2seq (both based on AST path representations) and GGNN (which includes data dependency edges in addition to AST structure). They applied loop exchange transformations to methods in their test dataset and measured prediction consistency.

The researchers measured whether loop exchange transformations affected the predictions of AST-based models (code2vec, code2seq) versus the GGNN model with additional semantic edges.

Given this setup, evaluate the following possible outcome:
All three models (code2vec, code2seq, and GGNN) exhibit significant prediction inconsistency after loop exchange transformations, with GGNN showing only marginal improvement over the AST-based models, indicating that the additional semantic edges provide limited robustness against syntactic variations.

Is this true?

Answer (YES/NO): NO